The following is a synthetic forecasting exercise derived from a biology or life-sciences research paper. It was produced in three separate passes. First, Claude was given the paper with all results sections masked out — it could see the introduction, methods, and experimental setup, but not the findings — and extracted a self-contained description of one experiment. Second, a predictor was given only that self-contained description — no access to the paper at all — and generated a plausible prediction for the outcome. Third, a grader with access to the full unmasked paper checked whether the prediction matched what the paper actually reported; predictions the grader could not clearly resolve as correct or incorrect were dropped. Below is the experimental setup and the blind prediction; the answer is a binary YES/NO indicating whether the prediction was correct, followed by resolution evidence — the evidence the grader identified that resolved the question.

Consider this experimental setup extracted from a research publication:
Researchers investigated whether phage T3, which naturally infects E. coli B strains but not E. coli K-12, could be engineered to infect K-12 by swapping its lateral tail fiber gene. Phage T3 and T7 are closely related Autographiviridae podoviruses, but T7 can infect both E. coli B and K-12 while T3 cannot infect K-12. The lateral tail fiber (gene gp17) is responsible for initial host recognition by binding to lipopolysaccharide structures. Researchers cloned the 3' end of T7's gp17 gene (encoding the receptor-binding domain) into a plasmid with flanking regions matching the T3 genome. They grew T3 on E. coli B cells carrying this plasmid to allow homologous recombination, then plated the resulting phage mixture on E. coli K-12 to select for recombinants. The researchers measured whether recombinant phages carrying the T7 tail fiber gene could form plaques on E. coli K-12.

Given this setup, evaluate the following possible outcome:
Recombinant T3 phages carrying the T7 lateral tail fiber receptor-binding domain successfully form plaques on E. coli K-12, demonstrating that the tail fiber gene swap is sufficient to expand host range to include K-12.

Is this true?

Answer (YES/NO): YES